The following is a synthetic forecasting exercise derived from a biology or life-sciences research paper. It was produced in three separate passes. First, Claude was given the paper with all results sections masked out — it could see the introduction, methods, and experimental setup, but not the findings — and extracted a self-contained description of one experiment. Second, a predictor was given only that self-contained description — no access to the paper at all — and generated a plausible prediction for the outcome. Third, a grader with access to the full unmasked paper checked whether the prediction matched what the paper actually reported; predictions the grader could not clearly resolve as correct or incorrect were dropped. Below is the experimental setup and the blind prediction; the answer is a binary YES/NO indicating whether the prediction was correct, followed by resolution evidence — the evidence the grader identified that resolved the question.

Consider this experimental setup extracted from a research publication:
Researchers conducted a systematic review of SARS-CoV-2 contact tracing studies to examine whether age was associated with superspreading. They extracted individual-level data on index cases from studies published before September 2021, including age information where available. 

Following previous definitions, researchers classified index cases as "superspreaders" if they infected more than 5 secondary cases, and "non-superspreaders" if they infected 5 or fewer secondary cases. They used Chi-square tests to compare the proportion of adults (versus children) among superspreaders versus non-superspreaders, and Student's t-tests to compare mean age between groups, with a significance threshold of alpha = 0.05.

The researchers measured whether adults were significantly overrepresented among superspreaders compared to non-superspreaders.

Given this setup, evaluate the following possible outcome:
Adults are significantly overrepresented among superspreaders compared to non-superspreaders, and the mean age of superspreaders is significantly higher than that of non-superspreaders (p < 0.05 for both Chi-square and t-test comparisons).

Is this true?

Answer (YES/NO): NO